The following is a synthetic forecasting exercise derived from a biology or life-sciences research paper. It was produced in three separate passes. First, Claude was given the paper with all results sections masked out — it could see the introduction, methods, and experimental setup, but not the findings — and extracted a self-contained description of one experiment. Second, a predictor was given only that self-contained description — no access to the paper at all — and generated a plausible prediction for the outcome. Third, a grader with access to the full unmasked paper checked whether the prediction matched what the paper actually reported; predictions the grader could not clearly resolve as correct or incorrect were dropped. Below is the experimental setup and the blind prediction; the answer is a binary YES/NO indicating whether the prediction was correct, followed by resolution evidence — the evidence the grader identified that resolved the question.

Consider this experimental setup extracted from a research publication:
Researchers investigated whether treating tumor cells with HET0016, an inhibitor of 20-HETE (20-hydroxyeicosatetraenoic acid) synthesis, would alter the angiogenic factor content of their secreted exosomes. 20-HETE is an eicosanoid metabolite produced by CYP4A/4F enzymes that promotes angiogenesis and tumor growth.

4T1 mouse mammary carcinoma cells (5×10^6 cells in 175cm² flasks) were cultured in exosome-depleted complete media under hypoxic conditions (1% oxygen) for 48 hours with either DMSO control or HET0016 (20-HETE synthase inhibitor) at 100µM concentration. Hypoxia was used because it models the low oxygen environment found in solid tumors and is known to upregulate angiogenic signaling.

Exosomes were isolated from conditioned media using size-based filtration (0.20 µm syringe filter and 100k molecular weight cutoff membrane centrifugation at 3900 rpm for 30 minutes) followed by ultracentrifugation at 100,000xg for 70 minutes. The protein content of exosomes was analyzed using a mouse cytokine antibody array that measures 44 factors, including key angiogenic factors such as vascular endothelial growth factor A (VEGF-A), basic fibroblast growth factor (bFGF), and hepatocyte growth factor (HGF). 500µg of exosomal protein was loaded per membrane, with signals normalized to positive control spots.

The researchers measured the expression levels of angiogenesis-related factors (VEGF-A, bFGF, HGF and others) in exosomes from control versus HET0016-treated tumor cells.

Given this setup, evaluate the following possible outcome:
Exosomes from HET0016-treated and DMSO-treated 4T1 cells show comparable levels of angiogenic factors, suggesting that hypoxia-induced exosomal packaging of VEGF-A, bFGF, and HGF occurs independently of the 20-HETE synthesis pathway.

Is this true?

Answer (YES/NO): NO